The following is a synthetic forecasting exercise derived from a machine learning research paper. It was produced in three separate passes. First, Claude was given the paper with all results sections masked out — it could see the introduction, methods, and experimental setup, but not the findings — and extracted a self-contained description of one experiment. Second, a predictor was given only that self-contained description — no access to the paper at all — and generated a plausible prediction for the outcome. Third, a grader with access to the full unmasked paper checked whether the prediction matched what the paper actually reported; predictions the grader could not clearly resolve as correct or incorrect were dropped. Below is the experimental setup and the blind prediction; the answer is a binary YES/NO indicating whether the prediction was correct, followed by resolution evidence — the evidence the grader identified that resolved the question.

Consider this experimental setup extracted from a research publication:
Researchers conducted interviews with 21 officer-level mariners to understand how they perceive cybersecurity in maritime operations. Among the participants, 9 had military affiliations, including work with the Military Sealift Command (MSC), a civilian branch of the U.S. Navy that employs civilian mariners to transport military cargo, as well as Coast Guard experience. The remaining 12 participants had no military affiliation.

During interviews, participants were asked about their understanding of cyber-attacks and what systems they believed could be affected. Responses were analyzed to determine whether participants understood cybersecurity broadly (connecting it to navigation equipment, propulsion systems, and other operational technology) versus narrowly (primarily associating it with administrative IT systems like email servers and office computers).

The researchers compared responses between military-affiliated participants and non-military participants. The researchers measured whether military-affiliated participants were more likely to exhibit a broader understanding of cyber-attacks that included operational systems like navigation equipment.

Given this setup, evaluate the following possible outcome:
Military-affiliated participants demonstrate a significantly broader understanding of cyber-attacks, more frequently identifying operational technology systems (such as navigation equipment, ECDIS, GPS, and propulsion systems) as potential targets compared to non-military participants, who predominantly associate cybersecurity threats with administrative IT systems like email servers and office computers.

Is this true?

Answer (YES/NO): YES